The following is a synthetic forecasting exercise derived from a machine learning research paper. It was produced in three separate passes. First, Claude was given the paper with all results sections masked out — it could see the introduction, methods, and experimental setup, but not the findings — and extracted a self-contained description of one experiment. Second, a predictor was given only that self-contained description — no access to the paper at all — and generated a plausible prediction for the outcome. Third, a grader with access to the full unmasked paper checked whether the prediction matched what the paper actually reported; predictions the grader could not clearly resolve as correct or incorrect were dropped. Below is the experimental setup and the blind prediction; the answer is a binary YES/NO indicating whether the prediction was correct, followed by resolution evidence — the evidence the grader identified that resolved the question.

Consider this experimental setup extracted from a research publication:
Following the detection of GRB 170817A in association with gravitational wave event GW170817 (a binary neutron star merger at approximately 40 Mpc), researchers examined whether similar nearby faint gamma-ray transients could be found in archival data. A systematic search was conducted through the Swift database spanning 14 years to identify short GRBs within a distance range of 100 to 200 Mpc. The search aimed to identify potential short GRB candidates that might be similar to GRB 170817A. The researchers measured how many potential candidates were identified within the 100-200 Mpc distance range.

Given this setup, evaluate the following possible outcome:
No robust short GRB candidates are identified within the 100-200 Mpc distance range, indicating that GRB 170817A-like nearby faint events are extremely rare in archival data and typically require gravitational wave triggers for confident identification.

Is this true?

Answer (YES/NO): NO